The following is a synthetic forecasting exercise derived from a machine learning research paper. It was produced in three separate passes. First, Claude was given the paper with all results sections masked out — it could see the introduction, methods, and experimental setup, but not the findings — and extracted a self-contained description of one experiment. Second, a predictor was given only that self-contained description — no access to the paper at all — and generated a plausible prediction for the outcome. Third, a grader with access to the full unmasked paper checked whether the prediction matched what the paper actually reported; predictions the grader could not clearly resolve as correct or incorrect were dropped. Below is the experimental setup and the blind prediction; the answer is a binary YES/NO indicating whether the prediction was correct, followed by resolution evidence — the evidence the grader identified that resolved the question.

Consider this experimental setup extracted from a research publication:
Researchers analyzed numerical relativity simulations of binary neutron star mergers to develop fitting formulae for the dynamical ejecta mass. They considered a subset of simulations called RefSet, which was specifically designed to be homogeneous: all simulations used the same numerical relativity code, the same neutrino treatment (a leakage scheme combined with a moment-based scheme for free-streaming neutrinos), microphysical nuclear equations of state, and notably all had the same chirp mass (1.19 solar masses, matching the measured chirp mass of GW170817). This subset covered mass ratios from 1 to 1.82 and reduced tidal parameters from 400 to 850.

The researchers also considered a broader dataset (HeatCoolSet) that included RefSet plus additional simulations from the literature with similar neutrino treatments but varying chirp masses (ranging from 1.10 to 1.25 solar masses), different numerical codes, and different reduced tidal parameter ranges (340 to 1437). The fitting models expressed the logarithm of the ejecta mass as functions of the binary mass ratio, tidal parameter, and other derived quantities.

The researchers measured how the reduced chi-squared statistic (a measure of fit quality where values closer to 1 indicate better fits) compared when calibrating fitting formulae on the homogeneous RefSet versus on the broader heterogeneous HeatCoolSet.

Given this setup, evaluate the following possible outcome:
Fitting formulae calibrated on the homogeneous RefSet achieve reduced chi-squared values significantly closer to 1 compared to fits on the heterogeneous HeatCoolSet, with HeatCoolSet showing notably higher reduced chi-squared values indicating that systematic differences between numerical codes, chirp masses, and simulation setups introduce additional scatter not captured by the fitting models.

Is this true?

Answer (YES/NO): NO